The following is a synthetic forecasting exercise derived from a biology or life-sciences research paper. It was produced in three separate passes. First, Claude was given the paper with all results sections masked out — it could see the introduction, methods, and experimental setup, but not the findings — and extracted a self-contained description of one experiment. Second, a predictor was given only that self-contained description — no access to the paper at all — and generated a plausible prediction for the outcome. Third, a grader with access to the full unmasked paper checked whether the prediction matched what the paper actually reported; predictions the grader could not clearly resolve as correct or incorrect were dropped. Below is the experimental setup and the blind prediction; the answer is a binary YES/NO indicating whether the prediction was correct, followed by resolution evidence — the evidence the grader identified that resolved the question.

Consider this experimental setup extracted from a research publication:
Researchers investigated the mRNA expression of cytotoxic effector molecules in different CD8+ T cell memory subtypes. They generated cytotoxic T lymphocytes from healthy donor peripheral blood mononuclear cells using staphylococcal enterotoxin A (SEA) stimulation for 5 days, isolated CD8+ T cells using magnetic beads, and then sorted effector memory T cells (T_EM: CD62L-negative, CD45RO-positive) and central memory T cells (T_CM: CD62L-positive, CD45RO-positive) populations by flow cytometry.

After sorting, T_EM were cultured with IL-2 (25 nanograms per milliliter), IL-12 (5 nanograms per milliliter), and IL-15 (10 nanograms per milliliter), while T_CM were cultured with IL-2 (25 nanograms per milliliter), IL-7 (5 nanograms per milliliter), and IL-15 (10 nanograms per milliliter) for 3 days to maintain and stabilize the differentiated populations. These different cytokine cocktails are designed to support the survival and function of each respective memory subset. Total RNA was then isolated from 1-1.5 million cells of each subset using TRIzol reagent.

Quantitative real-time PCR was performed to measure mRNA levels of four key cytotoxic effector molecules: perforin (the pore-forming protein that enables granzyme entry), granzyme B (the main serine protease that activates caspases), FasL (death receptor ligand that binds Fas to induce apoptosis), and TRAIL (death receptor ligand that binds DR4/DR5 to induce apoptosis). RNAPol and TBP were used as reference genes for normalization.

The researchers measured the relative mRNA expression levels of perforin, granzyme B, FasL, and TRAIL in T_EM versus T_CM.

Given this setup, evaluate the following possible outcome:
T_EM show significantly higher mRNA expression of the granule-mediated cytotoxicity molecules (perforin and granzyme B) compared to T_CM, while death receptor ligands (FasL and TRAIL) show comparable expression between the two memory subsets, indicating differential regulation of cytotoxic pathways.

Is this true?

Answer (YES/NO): NO